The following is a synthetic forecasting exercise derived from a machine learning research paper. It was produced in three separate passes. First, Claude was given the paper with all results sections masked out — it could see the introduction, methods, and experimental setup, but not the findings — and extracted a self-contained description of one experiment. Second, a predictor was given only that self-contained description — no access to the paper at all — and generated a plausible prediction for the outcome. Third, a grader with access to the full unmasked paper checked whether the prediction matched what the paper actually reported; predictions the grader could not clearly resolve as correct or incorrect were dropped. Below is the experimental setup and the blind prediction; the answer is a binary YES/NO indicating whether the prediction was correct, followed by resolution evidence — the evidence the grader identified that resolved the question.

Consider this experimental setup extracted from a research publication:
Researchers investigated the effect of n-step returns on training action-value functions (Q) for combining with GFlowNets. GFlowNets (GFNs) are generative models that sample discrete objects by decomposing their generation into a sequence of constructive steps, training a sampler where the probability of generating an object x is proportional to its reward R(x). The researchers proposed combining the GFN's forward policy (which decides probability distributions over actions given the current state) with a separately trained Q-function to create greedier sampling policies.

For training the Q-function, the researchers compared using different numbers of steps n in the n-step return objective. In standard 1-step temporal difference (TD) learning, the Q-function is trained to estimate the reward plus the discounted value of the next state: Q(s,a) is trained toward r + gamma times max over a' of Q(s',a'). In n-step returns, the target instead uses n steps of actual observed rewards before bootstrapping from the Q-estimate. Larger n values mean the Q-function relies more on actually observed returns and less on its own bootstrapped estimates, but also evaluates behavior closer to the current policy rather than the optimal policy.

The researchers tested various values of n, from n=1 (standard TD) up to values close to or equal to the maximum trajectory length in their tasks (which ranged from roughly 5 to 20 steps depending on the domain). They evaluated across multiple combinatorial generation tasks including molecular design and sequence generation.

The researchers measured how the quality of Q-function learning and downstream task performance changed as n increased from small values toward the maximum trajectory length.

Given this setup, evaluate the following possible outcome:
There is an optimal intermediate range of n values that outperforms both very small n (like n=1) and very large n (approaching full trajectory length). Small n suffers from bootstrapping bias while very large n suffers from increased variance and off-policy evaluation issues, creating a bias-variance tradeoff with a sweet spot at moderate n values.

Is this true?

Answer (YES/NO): NO